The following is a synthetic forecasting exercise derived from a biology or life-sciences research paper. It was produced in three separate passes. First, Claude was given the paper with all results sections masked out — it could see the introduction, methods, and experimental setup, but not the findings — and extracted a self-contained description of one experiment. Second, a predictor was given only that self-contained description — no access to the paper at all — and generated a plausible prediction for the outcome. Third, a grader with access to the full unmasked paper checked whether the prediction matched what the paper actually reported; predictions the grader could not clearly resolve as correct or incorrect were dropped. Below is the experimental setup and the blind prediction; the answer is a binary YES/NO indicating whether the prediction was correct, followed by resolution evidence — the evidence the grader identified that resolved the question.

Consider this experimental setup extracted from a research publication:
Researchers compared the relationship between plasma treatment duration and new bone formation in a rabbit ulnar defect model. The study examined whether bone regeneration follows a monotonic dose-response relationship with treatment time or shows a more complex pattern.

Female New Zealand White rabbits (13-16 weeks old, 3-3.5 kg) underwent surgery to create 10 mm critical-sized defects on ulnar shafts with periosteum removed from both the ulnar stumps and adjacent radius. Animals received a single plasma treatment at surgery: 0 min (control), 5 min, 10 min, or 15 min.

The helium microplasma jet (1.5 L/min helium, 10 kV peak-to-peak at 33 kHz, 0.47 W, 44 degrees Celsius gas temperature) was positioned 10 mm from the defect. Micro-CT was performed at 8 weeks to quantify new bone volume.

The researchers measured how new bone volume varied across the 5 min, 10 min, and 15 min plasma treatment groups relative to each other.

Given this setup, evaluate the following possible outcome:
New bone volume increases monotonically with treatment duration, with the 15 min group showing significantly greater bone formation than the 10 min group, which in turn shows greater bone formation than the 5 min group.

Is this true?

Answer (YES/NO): NO